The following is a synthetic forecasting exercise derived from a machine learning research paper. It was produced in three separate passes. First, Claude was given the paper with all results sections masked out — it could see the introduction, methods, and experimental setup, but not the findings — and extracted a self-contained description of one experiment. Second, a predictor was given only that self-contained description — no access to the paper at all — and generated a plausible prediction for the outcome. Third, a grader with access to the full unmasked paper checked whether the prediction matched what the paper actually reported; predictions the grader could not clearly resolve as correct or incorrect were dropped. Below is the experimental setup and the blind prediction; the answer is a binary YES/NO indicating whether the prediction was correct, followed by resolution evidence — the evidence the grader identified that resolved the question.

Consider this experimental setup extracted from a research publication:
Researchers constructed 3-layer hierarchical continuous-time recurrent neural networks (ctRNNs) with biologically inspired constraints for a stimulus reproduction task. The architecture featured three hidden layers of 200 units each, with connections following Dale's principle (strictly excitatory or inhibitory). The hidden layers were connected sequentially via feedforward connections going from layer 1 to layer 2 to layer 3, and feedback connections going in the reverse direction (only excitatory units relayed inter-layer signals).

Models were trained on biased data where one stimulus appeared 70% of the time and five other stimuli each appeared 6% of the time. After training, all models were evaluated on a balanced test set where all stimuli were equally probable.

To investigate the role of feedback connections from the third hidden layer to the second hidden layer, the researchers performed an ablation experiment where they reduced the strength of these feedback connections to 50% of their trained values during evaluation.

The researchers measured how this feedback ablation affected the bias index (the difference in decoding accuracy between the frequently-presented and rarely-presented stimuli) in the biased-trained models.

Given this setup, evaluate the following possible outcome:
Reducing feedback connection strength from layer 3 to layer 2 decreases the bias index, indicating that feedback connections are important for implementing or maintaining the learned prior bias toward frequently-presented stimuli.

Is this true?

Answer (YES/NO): NO